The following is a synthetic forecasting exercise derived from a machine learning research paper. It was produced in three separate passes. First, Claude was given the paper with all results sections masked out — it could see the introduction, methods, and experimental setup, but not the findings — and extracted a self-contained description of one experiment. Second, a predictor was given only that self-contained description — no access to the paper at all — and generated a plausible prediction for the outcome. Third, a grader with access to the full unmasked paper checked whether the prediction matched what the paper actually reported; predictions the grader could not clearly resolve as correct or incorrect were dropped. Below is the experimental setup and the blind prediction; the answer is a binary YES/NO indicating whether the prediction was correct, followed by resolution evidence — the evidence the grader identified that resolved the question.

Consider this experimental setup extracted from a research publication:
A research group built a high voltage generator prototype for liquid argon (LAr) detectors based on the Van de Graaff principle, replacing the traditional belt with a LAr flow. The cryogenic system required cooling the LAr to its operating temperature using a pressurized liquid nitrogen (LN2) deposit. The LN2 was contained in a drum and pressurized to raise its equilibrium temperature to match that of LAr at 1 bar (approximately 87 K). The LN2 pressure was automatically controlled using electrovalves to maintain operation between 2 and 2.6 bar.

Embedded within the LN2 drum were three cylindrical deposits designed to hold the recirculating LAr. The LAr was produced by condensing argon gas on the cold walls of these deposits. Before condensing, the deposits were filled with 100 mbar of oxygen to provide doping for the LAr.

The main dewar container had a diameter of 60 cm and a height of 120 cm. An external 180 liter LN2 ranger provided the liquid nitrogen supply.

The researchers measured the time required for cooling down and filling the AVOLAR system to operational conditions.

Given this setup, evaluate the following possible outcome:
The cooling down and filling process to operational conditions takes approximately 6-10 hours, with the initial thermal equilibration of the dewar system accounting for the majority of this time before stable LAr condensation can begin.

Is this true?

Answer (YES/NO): NO